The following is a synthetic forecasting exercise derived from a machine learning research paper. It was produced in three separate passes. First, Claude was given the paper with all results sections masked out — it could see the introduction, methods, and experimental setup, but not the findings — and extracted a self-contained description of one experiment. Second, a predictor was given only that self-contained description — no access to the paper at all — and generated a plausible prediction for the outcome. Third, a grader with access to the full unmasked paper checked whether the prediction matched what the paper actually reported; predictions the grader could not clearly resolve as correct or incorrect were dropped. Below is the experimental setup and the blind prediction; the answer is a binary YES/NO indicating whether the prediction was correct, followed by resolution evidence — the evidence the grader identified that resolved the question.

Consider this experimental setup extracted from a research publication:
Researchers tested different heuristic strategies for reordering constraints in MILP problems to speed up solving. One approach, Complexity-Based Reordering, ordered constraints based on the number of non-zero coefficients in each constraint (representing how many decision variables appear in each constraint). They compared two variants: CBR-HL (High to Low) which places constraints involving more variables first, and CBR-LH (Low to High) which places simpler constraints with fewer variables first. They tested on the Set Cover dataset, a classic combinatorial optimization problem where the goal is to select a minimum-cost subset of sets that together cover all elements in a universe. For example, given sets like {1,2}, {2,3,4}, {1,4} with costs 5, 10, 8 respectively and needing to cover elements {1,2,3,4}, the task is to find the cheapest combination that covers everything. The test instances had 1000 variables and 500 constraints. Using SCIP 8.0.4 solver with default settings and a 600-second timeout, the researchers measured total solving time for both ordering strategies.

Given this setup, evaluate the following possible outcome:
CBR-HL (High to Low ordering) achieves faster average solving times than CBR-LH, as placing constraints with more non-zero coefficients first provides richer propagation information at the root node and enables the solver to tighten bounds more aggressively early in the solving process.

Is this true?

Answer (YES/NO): YES